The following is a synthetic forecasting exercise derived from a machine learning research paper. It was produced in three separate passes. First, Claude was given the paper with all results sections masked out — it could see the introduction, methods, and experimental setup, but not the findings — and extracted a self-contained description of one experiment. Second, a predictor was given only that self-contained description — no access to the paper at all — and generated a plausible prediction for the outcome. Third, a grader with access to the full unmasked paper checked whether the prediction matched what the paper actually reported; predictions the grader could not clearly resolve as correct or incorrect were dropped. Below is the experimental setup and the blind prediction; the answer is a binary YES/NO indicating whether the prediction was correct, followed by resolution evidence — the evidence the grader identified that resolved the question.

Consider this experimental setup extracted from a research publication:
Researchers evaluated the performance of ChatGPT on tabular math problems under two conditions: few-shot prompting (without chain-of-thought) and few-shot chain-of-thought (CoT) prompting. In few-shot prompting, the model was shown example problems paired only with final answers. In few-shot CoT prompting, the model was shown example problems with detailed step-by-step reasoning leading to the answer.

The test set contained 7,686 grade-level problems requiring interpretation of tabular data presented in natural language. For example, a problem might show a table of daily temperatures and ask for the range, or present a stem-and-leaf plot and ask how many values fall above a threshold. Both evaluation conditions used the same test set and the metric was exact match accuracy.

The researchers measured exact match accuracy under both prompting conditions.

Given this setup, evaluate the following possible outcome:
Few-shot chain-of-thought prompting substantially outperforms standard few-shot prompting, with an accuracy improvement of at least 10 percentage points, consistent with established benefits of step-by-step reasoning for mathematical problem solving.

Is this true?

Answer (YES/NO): YES